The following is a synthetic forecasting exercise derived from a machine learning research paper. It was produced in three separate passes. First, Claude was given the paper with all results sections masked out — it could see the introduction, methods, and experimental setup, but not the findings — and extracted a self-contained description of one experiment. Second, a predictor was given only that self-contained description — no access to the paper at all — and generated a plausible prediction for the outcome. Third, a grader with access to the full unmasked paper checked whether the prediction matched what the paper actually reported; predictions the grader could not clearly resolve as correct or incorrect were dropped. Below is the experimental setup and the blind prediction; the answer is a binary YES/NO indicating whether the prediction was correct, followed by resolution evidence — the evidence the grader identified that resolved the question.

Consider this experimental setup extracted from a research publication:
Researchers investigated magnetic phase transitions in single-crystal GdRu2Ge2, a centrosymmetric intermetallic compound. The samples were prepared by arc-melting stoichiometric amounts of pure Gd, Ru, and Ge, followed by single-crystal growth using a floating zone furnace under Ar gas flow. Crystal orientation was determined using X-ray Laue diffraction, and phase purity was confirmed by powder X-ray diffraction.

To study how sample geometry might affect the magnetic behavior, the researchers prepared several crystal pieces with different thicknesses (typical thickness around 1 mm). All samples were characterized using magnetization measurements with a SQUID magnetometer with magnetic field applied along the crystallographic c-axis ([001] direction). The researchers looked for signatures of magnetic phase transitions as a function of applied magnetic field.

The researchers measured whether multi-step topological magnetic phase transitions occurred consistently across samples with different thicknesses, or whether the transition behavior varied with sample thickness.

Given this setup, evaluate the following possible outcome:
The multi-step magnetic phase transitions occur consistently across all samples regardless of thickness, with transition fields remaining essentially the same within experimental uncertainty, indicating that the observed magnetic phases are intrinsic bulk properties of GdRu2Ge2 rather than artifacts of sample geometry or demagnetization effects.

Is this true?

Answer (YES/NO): NO